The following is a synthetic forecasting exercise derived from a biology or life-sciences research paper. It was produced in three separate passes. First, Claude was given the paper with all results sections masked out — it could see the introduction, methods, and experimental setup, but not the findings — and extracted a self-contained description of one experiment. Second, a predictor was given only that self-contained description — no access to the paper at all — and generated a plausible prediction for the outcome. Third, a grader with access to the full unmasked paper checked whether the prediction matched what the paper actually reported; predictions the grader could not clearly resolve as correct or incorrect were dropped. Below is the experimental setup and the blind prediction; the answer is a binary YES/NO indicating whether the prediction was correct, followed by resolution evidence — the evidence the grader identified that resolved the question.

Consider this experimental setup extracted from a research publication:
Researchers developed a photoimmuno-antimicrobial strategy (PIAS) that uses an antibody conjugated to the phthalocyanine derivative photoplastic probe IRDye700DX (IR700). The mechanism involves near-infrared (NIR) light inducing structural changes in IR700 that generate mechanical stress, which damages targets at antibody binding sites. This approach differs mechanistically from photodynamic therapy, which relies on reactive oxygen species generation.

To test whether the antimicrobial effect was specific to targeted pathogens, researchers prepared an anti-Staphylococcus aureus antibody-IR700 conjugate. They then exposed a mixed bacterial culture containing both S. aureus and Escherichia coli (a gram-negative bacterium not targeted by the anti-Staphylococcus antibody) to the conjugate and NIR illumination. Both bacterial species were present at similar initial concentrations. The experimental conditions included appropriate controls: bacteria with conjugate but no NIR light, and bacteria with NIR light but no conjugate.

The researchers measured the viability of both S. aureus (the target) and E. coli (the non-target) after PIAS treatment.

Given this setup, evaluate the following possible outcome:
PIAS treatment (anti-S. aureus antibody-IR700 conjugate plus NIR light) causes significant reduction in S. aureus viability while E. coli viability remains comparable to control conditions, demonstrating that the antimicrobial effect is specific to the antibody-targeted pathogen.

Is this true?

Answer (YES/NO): YES